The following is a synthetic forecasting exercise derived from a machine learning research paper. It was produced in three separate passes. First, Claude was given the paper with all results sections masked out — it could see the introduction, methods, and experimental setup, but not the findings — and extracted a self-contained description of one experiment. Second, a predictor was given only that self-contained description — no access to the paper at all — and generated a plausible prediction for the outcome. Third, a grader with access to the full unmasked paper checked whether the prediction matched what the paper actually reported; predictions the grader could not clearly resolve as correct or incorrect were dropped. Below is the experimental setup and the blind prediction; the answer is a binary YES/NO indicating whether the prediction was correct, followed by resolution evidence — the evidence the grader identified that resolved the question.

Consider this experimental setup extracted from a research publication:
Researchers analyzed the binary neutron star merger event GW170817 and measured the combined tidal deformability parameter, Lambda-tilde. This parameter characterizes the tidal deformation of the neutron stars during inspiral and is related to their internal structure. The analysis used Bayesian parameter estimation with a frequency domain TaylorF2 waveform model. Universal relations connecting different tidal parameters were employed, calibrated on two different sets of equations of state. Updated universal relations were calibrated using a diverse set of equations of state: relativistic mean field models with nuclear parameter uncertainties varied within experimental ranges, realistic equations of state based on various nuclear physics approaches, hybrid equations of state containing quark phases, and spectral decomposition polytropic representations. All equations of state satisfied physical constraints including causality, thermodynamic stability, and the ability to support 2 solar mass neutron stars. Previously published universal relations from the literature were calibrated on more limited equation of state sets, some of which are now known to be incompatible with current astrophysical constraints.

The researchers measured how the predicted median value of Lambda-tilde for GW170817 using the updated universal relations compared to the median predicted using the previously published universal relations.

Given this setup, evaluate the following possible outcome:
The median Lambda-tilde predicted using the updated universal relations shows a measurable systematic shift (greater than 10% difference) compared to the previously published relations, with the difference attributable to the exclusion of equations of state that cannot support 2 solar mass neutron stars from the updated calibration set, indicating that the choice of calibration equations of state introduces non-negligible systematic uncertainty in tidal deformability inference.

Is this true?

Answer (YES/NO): NO